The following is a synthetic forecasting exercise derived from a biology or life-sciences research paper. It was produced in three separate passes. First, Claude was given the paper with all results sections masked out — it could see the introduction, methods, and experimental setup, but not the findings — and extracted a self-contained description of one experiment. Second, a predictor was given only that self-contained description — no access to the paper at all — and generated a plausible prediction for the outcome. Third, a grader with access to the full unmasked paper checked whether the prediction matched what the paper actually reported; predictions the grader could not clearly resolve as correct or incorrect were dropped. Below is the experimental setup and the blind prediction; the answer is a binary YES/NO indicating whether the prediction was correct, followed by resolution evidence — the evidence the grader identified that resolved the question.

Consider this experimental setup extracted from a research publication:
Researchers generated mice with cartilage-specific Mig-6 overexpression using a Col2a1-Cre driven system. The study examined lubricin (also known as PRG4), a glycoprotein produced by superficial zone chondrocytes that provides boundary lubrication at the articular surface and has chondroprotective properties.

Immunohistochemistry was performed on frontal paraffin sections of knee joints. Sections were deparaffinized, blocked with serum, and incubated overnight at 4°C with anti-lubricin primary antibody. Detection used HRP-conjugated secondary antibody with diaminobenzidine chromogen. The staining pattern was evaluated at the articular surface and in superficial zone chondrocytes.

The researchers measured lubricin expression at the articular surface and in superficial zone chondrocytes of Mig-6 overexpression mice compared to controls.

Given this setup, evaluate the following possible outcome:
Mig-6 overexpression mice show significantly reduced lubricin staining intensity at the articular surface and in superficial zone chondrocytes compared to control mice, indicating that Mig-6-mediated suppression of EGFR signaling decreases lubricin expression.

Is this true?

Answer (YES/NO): YES